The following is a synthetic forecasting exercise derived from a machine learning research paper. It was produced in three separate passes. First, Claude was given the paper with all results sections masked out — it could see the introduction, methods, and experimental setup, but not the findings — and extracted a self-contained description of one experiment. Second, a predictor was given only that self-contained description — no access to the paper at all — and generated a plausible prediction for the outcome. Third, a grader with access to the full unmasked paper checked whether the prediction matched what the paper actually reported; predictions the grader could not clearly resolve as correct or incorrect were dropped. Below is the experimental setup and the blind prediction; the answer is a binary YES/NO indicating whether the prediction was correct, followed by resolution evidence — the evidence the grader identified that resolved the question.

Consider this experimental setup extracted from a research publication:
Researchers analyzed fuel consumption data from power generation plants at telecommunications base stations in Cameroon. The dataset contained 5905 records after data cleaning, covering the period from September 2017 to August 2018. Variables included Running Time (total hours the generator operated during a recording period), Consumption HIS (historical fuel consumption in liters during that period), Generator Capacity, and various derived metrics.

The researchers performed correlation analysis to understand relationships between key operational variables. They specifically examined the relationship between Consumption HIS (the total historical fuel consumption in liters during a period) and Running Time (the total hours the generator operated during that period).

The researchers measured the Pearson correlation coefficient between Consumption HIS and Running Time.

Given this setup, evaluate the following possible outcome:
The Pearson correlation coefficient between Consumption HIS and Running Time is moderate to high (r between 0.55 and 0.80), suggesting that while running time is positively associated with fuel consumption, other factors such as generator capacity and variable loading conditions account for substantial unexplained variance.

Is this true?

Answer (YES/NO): NO